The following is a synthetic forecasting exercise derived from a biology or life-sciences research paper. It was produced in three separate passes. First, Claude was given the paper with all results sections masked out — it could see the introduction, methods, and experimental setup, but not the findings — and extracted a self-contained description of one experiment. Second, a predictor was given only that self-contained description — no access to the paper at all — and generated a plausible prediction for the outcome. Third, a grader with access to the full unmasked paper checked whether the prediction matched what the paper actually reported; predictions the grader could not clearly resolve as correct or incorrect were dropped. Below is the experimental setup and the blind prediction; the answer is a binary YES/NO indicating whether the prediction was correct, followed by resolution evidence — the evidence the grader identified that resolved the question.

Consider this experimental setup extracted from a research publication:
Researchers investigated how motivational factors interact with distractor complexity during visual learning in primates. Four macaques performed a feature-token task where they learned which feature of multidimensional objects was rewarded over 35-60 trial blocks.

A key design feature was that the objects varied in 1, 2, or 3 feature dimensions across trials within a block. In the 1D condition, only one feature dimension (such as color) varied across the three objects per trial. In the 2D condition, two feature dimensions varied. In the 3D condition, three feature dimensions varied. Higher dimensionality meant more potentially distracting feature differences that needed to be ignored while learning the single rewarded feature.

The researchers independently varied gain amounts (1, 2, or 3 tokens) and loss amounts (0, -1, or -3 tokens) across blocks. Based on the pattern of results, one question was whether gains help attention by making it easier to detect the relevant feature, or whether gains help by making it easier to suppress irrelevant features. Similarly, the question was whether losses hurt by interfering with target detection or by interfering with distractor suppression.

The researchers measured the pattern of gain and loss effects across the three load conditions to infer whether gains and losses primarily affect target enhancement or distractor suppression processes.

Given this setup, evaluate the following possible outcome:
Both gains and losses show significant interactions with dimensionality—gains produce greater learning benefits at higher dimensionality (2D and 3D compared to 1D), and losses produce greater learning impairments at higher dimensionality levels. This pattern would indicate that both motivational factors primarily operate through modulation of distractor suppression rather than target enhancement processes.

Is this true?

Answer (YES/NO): NO